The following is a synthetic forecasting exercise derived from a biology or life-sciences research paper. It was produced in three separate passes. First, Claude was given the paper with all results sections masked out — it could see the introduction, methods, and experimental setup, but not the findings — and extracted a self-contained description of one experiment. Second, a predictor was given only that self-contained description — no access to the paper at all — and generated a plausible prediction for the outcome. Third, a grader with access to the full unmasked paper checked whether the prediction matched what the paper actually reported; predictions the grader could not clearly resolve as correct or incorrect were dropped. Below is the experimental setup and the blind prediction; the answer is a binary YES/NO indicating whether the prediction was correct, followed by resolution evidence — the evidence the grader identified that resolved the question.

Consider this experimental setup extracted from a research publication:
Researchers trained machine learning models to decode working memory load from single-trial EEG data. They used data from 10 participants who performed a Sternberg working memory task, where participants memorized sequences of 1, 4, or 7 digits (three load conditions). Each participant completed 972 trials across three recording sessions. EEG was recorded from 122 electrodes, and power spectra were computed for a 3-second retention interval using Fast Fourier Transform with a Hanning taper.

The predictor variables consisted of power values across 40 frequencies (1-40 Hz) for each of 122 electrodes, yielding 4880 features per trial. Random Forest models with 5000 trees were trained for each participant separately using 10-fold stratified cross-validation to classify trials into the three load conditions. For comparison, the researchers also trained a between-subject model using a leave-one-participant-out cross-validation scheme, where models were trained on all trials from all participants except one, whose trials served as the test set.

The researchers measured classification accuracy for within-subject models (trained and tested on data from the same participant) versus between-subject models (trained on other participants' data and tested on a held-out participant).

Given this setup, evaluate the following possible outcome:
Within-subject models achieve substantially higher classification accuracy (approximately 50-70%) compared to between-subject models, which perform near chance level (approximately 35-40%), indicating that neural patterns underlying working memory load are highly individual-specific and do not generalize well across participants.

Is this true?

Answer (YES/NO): NO